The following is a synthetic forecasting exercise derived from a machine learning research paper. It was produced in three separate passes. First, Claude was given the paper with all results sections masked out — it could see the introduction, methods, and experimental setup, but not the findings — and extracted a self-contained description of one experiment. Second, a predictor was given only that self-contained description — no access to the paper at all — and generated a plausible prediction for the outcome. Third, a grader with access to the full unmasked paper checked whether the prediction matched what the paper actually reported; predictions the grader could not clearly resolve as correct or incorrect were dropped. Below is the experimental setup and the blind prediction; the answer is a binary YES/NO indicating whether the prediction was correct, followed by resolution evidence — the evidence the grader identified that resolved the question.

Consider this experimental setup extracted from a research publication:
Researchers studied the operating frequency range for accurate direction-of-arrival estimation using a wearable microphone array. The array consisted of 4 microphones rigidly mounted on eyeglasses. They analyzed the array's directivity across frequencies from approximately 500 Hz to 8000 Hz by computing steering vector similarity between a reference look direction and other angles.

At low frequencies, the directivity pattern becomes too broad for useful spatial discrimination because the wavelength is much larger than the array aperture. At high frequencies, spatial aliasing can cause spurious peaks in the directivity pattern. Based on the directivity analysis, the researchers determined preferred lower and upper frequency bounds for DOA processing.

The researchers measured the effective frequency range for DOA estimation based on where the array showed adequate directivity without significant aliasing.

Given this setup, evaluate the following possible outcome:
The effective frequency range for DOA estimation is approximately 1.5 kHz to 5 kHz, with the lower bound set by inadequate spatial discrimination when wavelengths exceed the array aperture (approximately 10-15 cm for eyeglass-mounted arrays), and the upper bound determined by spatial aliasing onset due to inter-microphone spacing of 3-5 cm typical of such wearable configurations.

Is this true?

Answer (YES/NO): NO